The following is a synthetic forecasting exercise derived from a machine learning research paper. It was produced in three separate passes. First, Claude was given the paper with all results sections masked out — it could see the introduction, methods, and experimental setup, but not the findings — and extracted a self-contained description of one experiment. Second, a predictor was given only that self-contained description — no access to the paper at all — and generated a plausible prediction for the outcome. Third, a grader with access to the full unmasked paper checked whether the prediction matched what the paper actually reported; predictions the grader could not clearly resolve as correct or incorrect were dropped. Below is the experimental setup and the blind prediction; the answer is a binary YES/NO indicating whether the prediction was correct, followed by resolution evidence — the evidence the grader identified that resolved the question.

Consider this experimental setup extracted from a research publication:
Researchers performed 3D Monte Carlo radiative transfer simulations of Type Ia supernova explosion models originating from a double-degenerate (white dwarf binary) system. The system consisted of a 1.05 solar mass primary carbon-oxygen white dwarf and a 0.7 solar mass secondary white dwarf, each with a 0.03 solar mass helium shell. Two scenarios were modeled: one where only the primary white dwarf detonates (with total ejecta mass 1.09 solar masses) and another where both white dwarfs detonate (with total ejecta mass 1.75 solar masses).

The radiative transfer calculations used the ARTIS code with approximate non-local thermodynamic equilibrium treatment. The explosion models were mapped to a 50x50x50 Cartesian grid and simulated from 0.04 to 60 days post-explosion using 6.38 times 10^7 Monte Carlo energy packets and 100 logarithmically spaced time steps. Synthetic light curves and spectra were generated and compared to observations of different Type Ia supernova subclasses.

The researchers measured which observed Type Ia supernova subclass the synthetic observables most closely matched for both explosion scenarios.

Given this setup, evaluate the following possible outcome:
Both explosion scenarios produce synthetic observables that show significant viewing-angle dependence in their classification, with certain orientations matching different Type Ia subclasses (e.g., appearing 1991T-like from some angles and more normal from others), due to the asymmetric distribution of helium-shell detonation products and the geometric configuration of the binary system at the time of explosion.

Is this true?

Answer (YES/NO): NO